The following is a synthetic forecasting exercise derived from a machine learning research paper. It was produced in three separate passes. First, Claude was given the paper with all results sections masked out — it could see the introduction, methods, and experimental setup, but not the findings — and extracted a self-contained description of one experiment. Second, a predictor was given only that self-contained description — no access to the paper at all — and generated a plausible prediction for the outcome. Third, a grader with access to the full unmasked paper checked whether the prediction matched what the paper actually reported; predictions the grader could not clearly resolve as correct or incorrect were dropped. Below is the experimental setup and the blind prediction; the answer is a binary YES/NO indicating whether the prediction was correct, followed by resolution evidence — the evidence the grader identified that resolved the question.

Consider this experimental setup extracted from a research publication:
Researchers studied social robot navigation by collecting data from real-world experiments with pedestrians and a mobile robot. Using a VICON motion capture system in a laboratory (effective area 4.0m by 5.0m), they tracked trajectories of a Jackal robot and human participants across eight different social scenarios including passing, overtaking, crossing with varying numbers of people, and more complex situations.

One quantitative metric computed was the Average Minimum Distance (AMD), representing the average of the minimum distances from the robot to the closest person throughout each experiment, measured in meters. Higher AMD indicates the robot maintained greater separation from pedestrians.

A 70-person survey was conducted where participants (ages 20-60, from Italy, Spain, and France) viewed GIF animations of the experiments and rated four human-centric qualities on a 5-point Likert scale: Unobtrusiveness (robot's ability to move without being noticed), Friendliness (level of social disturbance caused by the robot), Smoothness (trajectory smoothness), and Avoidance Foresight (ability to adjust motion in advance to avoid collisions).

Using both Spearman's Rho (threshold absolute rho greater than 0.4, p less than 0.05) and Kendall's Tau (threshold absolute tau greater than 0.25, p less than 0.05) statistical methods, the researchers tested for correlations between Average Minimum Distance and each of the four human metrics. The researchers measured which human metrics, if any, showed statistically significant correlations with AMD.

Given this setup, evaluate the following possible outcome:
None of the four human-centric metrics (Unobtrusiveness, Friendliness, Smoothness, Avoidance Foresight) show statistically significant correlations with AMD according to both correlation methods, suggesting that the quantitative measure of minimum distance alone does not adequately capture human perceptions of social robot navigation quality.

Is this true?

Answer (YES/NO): NO